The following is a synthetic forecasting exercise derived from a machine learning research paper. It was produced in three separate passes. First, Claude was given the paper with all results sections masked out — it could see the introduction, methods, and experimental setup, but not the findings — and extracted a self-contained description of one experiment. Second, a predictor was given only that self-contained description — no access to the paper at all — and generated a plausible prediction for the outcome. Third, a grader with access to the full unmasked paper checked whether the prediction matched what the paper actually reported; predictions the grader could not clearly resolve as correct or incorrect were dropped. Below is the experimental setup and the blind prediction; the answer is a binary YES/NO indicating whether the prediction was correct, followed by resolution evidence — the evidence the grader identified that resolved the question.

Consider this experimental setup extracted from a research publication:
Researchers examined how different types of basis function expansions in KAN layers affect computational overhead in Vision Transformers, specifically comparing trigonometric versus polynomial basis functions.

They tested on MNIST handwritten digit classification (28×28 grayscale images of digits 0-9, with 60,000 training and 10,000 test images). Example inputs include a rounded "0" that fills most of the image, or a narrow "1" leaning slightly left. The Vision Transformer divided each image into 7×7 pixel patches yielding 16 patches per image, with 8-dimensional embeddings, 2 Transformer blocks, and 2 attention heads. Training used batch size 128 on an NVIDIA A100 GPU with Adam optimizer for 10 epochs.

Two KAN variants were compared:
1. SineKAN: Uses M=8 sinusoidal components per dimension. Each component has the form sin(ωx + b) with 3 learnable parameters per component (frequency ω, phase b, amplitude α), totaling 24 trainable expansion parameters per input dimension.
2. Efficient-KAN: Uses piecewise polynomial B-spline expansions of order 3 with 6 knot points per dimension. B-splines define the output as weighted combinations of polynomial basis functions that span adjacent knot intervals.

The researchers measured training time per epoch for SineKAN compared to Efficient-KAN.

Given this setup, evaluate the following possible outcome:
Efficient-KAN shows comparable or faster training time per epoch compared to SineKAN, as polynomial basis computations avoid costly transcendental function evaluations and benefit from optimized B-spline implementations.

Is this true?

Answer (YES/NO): NO